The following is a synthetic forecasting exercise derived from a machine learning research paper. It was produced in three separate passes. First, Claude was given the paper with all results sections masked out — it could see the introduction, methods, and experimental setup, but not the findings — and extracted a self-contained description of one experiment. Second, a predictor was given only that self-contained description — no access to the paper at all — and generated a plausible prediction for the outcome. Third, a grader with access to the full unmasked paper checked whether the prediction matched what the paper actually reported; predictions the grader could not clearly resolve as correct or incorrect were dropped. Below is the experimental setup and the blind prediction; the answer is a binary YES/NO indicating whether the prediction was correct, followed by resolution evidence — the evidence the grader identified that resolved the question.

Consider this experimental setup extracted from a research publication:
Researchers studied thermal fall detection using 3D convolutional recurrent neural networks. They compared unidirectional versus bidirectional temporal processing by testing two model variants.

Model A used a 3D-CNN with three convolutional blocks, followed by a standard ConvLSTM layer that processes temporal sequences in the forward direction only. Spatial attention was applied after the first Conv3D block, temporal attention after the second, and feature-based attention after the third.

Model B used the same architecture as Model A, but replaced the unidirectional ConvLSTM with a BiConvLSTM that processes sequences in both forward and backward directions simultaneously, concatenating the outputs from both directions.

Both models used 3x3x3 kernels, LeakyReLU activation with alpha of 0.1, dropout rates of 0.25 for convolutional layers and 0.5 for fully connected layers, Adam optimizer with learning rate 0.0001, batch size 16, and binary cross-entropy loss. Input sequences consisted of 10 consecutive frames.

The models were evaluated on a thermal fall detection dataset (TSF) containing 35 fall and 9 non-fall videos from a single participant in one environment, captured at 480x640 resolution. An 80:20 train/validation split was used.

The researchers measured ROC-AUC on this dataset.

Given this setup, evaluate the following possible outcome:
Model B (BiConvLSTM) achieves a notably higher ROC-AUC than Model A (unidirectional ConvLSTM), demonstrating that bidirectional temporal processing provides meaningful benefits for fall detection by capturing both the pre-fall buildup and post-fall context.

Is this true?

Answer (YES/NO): YES